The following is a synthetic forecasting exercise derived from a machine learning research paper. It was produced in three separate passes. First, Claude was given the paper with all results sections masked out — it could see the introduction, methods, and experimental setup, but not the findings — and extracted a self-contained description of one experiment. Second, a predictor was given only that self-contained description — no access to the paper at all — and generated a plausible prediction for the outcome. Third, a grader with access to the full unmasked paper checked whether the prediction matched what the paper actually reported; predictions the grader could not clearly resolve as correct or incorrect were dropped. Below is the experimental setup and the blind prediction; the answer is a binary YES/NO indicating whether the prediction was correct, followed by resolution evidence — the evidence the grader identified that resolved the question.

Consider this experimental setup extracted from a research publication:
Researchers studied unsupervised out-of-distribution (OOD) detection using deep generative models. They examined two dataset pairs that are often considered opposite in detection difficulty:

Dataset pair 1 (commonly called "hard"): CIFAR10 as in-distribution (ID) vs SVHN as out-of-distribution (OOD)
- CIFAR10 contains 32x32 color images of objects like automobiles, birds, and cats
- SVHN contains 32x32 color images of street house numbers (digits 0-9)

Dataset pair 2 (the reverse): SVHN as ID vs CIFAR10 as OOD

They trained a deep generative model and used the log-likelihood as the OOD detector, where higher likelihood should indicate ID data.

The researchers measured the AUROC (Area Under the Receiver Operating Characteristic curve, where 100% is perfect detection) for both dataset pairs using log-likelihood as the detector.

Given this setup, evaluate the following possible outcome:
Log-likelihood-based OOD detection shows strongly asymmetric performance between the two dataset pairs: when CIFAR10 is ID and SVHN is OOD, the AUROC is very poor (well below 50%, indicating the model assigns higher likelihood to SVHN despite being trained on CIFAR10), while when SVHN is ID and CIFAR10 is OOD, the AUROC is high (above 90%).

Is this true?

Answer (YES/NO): YES